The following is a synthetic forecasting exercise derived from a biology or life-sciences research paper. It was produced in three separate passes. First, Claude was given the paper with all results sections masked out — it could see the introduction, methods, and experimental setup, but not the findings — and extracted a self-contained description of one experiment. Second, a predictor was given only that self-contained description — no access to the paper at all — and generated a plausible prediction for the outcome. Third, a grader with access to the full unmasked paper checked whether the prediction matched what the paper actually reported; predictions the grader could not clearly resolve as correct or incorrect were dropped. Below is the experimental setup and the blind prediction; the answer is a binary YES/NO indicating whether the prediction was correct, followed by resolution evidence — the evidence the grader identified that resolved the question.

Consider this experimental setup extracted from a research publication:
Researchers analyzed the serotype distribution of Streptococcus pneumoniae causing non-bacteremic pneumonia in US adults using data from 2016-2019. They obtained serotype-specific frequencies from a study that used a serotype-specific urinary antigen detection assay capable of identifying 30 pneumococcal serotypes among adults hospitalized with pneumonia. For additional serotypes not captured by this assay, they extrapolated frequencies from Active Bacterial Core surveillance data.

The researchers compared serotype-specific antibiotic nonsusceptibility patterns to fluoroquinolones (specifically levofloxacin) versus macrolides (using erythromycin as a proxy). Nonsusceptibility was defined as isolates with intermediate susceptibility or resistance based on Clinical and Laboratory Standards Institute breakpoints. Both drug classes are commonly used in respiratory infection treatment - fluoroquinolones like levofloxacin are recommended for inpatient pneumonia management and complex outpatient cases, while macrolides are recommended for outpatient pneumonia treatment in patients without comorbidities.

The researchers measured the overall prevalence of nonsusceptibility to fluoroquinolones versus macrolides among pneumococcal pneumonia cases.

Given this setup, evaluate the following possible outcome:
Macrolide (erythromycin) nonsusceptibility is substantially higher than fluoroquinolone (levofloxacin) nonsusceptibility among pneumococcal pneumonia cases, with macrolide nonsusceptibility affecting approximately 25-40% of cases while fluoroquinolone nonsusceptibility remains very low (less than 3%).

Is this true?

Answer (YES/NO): YES